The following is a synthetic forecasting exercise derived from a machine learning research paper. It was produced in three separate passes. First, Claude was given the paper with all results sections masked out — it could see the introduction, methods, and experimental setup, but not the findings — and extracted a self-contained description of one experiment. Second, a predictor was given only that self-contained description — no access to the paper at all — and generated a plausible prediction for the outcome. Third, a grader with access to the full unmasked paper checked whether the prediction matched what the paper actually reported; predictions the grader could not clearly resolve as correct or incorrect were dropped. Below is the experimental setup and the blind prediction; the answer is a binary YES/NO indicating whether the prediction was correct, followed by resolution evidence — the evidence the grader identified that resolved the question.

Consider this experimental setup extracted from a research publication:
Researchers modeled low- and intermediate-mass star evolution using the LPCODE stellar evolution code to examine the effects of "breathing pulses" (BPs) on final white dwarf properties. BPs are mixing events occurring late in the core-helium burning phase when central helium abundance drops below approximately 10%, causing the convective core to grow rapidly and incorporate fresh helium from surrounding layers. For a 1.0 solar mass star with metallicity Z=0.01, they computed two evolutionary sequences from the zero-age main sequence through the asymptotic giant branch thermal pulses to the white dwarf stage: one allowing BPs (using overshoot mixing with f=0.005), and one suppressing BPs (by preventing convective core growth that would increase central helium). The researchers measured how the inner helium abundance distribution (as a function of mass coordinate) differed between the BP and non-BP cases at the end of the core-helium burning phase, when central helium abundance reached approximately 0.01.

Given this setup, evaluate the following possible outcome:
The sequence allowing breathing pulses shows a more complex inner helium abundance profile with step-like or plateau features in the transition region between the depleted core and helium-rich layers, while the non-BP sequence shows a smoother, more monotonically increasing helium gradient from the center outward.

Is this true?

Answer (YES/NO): NO